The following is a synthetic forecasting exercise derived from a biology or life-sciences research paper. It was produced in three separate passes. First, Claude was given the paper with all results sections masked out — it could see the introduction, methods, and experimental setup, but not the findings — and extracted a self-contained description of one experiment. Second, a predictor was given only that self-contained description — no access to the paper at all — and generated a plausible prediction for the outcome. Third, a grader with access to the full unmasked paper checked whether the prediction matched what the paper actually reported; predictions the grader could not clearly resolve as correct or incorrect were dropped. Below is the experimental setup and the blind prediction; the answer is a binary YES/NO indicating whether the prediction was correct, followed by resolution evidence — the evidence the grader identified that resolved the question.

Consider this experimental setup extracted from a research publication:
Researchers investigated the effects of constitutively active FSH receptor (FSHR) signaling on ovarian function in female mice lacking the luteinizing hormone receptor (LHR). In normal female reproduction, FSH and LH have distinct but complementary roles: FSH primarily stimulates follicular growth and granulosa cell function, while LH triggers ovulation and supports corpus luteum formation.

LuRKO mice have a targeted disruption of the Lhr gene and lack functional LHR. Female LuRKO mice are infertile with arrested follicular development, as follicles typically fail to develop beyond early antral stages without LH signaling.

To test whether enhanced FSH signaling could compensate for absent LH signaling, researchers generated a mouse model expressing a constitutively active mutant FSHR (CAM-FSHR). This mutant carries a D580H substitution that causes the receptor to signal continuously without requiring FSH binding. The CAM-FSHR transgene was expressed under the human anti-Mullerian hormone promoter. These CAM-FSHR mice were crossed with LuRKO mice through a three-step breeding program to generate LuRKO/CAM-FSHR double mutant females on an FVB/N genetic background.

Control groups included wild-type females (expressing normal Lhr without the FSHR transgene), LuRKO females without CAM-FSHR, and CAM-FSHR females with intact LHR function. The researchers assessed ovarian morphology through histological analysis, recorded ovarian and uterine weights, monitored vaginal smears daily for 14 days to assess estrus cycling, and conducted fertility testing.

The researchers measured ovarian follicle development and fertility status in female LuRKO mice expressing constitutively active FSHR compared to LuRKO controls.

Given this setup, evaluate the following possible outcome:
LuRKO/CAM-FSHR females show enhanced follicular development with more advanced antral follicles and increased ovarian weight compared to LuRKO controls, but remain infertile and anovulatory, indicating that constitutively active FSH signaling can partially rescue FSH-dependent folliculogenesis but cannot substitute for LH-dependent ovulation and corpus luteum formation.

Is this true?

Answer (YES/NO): YES